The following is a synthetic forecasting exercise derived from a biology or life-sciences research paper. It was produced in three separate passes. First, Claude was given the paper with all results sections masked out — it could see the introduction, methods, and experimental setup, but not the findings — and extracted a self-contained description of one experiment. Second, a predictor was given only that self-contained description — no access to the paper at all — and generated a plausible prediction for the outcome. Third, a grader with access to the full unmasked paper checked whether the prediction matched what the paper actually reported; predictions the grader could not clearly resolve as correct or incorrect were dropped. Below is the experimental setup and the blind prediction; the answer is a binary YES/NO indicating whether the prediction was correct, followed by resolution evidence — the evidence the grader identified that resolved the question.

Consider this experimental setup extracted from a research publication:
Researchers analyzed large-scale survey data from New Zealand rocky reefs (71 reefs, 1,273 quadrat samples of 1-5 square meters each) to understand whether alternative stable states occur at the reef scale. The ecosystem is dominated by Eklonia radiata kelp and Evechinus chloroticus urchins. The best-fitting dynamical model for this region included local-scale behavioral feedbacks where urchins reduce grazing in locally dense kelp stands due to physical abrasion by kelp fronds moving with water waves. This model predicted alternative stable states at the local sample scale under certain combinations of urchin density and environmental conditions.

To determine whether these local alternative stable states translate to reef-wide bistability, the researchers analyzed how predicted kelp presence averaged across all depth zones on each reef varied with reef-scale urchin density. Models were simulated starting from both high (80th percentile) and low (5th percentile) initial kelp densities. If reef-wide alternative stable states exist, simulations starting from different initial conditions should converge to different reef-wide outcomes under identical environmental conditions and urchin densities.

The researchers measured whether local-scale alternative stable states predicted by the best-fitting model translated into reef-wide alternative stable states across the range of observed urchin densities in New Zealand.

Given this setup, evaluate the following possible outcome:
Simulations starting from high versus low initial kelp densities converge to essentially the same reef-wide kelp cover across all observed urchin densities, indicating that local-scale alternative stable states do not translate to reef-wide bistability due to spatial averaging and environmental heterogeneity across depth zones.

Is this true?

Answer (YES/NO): YES